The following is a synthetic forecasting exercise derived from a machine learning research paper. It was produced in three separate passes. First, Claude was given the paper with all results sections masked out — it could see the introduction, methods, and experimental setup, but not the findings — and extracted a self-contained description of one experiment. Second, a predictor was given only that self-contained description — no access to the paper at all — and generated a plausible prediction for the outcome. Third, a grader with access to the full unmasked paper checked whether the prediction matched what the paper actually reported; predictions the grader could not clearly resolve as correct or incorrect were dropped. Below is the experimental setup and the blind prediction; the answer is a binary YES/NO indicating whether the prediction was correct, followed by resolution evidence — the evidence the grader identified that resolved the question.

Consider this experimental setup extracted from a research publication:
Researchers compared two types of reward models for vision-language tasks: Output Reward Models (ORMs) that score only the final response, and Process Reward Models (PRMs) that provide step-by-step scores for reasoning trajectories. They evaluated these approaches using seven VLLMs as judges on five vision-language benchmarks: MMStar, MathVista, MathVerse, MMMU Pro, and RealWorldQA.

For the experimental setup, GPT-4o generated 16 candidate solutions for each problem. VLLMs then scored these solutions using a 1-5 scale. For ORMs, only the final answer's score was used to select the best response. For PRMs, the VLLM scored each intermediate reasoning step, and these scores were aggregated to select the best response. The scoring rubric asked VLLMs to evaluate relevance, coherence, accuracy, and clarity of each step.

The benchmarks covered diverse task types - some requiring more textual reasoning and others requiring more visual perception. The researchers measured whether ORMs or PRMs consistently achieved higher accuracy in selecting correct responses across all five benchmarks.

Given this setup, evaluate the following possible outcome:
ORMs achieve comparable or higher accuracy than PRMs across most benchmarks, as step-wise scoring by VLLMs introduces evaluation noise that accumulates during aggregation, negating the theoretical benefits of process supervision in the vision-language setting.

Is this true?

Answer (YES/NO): NO